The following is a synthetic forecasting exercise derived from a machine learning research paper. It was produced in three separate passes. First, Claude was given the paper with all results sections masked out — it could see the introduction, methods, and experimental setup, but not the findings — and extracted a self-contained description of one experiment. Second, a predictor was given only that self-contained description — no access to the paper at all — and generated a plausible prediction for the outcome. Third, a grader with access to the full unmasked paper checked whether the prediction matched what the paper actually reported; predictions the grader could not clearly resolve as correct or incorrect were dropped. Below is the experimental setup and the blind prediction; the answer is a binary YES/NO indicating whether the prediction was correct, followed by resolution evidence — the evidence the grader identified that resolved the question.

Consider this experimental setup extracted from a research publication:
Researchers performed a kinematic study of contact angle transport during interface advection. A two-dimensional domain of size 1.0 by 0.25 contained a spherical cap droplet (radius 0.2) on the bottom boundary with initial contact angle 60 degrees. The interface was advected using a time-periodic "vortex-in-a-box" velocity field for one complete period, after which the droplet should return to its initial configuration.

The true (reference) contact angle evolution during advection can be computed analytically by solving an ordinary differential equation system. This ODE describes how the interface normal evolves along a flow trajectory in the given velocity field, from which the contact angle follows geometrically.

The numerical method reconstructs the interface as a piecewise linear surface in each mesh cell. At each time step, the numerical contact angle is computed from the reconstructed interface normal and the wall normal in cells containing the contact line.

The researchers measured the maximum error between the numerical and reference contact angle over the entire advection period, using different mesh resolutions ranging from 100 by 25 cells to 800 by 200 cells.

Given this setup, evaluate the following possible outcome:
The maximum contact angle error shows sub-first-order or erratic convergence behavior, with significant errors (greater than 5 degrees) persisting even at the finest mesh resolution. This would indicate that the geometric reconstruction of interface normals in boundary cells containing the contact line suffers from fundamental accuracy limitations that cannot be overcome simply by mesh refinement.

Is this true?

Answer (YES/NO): NO